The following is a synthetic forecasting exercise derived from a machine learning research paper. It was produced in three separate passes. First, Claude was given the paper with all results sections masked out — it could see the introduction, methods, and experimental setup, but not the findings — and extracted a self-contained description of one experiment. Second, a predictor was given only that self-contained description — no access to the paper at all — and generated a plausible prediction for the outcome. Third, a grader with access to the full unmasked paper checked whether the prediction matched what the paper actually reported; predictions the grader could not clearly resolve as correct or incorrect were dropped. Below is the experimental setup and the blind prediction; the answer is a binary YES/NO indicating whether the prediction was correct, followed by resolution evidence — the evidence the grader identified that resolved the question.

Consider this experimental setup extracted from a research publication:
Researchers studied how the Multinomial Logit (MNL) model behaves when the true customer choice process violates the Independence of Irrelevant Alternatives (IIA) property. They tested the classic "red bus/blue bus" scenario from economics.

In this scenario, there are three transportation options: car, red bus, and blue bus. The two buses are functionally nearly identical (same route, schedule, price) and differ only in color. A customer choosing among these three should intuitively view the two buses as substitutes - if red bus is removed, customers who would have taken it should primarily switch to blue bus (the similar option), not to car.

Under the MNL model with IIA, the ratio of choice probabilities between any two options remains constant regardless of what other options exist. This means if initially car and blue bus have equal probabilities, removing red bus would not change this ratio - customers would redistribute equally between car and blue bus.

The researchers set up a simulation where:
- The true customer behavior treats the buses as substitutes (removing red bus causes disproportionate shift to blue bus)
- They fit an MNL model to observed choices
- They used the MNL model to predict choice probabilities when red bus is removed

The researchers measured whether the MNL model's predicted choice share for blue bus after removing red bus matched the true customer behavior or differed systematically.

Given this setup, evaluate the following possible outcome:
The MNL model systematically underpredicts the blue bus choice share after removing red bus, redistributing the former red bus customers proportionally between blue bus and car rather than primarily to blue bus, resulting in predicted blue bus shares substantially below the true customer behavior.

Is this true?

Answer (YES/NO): YES